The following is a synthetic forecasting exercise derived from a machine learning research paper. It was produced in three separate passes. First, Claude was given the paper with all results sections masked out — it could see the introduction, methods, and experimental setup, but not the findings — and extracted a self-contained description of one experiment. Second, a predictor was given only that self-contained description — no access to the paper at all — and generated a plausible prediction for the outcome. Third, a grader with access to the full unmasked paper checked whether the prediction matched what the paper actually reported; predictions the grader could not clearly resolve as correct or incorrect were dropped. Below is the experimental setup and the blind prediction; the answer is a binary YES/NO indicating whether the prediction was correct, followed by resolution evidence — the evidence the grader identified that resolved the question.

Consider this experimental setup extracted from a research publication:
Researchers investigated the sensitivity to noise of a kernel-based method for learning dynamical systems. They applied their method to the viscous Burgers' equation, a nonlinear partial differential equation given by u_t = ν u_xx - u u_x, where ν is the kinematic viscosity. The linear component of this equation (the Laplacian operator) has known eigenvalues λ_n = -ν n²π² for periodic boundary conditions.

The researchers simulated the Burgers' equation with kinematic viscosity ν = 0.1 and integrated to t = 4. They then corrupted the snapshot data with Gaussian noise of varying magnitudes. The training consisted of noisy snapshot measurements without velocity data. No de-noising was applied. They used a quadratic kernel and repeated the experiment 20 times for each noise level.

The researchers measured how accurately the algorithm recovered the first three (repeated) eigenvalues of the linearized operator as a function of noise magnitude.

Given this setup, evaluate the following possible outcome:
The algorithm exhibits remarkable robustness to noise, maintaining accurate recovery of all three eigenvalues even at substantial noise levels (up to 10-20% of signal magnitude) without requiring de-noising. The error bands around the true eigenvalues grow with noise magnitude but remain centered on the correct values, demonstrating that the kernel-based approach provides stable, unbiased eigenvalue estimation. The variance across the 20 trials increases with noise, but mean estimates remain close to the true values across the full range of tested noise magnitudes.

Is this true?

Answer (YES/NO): NO